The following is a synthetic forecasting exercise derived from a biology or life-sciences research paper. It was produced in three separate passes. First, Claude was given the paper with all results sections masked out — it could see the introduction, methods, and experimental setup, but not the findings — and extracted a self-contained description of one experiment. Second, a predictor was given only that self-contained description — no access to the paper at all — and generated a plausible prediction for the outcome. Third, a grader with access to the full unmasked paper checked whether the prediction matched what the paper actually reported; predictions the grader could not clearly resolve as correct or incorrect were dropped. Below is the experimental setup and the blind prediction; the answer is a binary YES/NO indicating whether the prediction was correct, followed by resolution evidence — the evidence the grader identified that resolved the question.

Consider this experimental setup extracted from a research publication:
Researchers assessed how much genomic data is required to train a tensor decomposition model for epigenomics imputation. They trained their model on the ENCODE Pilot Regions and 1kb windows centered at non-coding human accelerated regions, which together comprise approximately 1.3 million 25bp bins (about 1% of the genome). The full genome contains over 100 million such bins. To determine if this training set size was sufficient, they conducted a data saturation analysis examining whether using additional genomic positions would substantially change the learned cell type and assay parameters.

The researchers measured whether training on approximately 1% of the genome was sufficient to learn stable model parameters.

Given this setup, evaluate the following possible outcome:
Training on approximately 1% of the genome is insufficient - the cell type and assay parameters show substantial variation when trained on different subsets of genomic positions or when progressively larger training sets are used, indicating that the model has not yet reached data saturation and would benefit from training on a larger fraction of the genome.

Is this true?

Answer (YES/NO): NO